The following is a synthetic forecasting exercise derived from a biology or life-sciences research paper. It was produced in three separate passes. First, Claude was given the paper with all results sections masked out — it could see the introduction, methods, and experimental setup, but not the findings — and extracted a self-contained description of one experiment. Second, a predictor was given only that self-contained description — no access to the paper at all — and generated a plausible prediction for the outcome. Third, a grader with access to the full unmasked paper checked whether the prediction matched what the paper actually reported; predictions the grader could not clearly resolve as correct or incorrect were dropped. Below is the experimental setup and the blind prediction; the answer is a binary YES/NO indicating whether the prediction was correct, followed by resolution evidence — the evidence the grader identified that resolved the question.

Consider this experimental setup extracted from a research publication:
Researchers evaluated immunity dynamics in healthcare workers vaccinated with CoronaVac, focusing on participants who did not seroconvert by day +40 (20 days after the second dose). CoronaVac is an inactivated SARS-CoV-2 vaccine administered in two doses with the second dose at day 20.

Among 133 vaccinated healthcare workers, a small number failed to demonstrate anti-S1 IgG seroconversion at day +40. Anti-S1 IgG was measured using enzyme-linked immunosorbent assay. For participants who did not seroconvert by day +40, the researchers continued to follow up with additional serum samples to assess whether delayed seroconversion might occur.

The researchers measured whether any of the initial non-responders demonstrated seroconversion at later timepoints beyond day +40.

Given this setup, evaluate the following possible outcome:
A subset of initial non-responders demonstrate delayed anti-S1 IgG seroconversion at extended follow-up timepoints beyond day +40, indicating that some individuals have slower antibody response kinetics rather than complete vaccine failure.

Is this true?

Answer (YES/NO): YES